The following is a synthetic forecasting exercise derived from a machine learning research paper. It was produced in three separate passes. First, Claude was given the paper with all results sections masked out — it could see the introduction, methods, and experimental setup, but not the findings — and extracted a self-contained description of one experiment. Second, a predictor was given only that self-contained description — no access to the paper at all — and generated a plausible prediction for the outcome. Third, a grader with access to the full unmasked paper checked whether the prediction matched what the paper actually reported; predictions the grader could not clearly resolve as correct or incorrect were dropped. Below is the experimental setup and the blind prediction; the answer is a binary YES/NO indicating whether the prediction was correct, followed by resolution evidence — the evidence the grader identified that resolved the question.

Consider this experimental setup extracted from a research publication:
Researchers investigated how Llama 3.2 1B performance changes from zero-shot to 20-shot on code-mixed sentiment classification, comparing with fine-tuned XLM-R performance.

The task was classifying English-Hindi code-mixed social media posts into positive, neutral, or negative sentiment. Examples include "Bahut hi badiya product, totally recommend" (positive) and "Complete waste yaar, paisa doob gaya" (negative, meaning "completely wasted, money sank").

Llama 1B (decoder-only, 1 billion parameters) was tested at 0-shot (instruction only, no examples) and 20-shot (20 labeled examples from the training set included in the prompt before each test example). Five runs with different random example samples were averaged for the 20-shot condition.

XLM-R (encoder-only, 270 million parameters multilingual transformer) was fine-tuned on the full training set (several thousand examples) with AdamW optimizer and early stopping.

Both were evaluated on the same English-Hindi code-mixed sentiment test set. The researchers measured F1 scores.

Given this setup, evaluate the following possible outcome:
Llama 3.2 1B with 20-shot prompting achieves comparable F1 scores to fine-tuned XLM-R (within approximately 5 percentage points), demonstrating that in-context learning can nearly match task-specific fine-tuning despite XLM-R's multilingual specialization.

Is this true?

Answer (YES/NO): NO